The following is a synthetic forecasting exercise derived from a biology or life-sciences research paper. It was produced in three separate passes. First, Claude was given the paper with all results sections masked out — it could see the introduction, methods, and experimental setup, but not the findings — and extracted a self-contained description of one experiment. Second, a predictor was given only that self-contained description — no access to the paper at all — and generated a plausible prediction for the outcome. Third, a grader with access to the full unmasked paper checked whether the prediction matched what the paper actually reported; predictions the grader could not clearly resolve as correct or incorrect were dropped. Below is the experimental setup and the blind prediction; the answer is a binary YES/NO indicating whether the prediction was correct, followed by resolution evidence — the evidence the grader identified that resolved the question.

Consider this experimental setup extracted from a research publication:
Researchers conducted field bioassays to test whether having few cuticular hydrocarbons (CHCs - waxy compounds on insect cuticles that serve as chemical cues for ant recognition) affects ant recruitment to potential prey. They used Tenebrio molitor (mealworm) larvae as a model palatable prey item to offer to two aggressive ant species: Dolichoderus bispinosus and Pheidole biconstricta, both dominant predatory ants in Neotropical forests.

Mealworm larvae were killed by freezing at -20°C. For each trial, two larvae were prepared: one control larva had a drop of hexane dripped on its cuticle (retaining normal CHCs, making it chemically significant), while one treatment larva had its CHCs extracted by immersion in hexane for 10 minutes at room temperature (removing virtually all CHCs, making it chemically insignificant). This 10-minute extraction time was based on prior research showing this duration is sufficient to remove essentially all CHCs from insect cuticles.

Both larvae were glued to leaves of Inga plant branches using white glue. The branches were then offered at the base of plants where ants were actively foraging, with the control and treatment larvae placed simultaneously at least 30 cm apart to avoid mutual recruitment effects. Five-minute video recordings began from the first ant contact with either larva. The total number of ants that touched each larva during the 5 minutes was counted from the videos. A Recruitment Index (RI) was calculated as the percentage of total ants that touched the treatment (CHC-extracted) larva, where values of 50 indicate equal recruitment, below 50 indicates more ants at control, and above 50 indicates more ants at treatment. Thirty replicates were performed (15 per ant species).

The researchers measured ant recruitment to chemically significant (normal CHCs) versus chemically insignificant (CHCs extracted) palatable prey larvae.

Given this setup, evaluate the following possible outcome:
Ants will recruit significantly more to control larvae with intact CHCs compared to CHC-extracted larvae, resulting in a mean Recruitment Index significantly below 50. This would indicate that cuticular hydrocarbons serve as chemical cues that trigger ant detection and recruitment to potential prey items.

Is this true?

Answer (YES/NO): NO